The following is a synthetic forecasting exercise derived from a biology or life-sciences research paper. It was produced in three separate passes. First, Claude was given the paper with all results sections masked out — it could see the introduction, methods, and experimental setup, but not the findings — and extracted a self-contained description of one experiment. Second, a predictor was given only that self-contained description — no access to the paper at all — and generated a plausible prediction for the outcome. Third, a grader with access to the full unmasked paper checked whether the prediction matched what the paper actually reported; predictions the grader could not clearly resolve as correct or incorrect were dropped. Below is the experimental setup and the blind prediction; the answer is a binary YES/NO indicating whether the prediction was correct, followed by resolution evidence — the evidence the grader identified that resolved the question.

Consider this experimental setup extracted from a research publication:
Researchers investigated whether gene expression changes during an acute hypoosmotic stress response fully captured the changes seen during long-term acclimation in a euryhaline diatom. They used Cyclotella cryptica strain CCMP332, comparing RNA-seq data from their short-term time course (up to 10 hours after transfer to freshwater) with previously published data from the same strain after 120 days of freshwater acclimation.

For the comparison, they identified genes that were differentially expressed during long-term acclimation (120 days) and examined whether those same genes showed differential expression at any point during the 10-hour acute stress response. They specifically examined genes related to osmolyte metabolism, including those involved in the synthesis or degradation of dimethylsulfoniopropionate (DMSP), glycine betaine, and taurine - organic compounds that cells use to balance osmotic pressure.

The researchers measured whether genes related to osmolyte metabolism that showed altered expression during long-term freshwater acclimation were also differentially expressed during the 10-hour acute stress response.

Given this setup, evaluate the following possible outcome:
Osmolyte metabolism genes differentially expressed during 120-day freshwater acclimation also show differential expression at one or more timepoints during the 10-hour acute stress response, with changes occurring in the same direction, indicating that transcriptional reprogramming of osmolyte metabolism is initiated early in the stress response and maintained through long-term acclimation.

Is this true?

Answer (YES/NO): NO